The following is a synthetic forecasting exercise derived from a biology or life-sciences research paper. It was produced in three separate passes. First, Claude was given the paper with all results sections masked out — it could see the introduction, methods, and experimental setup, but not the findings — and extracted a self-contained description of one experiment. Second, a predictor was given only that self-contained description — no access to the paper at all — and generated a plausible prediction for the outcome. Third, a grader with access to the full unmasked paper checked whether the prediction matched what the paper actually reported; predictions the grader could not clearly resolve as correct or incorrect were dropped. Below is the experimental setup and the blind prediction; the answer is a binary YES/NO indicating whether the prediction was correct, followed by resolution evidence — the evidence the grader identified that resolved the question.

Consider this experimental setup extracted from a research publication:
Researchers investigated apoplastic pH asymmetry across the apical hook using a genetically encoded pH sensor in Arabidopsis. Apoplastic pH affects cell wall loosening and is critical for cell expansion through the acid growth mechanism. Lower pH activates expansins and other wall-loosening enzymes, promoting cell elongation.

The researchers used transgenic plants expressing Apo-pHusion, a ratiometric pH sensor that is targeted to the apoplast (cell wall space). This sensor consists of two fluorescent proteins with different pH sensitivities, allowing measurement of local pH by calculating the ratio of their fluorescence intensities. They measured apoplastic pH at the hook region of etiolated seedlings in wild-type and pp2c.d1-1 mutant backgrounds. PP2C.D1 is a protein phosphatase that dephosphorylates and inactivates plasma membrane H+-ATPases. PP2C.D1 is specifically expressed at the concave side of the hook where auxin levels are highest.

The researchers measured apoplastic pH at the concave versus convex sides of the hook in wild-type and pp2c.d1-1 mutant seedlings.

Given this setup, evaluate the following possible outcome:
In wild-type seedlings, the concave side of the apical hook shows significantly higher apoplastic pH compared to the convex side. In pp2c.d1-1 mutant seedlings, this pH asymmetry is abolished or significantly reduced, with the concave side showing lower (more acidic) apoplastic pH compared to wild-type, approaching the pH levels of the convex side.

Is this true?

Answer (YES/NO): YES